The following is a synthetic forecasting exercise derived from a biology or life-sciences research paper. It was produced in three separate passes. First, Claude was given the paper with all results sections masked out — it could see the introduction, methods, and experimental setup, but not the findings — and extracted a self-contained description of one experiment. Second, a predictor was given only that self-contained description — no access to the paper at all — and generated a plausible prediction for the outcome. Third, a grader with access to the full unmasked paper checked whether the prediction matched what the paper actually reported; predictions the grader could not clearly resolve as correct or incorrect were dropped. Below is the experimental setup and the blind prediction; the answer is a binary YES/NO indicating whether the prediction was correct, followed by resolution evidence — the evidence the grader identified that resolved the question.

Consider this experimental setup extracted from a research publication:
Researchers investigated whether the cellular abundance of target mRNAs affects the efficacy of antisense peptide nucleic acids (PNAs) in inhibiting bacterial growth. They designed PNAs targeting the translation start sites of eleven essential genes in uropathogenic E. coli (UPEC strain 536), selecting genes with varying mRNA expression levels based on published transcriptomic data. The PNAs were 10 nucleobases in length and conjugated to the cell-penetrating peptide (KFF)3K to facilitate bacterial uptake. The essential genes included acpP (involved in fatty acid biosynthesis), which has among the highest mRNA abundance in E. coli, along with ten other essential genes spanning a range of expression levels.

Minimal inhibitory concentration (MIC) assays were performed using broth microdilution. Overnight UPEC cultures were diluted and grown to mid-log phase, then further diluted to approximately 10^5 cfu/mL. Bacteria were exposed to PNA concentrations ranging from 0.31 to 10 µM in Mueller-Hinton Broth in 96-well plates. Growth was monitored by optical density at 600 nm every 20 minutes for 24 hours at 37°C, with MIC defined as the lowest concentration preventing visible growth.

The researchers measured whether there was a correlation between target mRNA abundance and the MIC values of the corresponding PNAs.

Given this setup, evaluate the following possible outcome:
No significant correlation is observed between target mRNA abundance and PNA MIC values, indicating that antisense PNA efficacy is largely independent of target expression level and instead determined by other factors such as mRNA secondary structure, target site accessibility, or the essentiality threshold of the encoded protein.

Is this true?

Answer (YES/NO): YES